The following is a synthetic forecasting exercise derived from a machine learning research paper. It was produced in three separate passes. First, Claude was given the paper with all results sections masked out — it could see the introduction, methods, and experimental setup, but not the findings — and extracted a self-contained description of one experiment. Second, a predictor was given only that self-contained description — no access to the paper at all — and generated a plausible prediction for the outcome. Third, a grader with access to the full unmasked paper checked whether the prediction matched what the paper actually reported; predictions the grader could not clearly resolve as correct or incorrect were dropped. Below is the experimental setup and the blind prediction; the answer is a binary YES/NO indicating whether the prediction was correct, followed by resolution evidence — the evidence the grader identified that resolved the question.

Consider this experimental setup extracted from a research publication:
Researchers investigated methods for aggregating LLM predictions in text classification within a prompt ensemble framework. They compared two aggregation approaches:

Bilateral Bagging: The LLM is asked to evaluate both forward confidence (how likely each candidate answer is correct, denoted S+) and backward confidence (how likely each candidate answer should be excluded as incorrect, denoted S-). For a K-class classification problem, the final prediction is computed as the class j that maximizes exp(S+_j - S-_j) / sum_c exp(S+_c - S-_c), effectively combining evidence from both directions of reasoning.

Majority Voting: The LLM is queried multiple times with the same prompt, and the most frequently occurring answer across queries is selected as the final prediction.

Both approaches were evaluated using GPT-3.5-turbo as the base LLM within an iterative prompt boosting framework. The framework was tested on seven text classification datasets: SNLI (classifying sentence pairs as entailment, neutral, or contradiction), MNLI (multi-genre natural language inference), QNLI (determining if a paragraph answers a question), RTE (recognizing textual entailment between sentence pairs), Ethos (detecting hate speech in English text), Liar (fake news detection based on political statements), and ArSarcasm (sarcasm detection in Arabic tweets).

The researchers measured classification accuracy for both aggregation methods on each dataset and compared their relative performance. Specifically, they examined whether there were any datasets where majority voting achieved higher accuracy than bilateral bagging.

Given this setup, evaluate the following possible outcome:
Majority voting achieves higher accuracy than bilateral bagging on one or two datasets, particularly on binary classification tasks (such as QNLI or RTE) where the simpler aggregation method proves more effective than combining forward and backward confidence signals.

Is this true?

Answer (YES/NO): NO